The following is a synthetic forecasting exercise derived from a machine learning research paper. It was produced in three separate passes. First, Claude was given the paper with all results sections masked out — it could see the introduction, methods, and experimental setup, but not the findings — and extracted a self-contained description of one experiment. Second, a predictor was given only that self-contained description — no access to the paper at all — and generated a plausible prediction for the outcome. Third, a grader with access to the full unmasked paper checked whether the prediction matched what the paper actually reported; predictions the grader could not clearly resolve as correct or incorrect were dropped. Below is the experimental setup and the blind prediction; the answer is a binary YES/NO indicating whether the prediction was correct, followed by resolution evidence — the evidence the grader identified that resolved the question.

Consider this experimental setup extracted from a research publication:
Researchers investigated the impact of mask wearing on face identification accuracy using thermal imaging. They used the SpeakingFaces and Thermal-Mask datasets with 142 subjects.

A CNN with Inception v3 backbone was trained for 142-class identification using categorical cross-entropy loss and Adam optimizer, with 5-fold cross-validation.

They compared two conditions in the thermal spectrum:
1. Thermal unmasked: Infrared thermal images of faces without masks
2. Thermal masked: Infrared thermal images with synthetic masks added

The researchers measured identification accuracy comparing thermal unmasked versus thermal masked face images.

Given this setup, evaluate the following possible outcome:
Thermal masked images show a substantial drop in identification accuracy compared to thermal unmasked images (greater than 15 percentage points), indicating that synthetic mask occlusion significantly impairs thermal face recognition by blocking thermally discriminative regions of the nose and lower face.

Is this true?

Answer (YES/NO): YES